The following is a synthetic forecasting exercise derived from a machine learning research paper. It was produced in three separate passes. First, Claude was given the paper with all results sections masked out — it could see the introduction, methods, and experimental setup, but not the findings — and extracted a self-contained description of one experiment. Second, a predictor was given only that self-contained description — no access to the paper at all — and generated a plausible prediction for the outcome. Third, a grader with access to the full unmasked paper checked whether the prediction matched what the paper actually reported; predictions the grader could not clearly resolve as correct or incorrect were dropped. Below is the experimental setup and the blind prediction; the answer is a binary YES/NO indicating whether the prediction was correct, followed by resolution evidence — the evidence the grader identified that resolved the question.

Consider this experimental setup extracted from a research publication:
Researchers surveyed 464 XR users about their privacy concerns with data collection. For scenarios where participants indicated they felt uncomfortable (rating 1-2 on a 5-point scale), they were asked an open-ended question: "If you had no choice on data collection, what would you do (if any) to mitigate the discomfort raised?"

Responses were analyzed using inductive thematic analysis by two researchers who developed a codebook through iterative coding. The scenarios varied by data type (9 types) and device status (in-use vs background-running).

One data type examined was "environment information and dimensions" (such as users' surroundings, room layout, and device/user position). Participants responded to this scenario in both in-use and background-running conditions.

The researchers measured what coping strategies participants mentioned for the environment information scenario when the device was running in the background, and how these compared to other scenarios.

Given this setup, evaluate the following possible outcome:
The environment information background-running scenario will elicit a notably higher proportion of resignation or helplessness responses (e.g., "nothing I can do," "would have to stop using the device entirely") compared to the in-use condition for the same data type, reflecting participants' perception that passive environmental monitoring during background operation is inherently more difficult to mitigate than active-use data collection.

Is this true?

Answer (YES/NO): NO